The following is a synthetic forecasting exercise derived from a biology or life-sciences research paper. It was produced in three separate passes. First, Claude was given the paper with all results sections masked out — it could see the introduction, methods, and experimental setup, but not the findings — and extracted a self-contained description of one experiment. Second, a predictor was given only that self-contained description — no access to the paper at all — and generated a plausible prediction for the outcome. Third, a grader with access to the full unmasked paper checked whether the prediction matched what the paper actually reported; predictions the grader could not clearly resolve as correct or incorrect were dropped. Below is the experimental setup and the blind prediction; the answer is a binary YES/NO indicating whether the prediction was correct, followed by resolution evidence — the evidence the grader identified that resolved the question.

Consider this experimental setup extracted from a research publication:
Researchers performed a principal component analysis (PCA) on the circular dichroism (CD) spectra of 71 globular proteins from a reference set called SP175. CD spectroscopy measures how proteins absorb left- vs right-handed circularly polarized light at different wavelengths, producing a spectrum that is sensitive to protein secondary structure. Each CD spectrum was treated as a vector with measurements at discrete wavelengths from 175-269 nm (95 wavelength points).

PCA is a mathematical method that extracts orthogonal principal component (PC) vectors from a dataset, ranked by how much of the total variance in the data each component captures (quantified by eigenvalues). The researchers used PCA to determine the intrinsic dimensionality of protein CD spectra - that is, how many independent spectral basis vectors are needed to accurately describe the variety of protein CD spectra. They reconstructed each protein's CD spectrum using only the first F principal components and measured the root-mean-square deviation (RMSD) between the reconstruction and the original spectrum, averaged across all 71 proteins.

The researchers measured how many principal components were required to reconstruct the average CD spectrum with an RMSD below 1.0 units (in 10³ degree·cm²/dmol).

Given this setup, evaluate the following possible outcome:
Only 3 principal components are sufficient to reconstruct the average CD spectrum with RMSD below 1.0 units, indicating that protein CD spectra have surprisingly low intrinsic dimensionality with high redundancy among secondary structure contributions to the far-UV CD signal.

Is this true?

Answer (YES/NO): NO